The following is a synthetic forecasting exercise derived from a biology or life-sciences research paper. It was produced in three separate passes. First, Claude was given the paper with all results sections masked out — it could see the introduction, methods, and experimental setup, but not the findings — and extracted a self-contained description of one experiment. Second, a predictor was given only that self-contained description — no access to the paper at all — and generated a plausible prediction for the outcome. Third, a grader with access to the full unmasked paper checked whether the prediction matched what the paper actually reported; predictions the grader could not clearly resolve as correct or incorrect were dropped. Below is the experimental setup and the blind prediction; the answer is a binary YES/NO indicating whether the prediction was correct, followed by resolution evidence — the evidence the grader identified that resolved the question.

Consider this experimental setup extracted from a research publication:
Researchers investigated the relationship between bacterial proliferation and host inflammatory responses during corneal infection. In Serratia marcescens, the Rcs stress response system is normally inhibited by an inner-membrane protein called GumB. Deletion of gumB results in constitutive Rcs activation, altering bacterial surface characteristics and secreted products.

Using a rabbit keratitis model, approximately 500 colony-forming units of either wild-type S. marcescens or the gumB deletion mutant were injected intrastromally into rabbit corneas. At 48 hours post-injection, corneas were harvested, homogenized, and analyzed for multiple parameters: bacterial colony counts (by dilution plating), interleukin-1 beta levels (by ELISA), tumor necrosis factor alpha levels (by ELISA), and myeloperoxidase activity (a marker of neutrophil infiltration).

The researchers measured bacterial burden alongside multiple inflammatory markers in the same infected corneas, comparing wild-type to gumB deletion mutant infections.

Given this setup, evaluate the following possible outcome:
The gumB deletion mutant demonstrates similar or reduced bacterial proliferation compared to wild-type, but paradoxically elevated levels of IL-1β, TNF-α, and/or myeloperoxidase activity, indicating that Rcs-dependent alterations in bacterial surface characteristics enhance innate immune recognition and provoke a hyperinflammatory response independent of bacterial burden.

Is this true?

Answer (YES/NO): NO